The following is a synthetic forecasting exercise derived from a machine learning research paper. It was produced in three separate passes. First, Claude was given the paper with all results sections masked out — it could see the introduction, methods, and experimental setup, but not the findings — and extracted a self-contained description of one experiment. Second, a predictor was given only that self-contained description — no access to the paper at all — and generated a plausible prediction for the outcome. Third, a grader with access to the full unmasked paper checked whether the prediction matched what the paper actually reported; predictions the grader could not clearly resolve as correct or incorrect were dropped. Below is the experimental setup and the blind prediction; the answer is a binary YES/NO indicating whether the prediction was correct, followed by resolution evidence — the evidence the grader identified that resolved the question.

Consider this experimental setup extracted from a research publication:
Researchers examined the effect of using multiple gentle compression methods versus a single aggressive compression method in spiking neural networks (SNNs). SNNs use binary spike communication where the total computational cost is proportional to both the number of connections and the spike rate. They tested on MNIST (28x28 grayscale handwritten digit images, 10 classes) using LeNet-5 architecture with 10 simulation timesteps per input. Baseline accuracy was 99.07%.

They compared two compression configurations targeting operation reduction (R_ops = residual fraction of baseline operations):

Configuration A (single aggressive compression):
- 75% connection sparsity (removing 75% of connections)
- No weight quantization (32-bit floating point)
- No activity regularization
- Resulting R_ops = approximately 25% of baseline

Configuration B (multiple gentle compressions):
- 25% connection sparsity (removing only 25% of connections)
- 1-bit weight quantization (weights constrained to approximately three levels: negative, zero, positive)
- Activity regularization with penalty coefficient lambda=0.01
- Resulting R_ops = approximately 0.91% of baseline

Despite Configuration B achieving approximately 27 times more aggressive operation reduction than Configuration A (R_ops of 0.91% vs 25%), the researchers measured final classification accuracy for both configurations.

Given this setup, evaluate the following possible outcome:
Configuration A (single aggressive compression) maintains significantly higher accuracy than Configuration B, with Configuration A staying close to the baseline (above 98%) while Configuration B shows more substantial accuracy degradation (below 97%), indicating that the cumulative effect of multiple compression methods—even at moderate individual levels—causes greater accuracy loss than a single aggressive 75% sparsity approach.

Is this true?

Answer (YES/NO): NO